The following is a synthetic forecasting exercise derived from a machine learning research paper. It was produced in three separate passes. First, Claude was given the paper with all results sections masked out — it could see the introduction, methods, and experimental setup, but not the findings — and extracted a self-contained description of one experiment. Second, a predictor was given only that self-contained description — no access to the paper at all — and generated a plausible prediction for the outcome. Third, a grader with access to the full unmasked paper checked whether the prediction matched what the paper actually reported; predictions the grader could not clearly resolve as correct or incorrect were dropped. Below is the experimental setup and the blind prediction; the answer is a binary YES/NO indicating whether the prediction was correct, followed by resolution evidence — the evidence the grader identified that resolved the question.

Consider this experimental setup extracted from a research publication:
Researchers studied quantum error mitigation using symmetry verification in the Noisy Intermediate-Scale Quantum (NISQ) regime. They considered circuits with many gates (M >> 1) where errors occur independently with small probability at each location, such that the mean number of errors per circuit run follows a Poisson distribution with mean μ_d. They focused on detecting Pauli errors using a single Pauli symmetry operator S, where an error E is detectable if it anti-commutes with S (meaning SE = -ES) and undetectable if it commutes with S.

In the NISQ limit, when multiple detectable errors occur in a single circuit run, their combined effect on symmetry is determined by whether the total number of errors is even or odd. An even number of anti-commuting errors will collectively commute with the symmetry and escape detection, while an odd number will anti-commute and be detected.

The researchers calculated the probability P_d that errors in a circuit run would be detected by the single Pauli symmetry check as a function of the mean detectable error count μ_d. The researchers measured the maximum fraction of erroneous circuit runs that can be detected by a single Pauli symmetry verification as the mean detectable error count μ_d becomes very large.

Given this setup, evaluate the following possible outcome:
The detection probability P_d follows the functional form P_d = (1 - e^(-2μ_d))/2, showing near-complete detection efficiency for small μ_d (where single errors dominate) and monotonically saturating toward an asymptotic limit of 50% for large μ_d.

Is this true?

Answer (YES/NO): YES